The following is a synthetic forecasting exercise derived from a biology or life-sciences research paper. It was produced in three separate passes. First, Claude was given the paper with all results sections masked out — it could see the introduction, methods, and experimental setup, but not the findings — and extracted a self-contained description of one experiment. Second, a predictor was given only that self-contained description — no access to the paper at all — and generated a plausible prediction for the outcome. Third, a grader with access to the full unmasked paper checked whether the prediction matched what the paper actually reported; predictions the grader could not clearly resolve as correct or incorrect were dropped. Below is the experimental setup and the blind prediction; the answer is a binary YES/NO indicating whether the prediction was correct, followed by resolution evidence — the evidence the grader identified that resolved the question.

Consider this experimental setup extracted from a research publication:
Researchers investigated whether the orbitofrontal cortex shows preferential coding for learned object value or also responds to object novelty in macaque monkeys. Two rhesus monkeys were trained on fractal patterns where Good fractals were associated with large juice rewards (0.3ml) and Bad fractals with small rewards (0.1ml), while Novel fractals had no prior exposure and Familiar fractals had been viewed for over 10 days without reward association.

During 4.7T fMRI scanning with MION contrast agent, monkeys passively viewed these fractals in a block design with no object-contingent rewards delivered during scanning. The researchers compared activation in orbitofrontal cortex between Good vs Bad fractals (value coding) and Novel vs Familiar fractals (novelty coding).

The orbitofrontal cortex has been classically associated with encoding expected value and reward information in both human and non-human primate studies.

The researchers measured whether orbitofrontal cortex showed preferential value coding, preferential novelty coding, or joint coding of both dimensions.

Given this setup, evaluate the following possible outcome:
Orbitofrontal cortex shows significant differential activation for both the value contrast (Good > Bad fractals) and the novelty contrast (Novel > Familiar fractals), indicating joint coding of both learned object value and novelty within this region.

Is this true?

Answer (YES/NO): NO